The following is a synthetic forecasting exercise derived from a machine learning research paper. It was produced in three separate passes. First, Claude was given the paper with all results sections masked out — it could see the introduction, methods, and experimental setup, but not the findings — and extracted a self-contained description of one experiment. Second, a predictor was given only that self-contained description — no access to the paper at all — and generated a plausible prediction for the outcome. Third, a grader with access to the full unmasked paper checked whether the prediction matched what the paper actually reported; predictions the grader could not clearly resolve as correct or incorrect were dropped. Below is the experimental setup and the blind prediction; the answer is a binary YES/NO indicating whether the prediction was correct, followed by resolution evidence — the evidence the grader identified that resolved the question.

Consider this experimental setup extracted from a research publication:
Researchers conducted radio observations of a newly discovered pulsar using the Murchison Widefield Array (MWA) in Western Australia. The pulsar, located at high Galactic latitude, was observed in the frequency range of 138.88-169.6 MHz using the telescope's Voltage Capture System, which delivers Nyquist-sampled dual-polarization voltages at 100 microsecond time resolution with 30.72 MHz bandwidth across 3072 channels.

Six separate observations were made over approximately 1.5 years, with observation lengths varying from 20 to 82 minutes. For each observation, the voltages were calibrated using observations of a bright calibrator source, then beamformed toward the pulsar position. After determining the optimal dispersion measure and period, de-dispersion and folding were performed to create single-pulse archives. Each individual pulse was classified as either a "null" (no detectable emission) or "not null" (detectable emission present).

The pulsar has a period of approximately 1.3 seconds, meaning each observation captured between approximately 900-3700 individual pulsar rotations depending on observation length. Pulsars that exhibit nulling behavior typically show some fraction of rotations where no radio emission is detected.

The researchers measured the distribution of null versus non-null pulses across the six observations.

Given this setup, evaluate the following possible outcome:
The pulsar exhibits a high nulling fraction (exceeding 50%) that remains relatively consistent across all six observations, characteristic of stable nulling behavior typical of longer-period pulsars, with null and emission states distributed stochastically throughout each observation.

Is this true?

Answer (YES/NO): NO